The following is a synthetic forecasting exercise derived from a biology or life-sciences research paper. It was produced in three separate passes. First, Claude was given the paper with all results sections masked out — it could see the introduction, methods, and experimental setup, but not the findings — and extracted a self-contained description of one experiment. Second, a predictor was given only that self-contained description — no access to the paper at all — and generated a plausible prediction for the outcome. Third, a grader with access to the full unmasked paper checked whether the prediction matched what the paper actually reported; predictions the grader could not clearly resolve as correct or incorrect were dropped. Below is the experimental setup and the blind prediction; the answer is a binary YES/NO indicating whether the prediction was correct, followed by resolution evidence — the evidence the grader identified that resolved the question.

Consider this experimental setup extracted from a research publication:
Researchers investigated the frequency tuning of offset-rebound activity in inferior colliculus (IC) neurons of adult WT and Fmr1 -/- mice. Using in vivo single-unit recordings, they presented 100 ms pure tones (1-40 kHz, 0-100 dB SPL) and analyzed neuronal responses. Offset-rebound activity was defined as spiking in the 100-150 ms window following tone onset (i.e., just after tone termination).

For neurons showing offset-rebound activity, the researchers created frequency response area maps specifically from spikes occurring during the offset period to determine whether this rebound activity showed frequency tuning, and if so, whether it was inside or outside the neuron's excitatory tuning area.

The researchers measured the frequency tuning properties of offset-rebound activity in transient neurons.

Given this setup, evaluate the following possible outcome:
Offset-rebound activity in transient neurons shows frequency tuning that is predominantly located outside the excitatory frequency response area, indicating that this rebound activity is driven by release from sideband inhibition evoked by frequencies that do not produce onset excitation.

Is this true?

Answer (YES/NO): YES